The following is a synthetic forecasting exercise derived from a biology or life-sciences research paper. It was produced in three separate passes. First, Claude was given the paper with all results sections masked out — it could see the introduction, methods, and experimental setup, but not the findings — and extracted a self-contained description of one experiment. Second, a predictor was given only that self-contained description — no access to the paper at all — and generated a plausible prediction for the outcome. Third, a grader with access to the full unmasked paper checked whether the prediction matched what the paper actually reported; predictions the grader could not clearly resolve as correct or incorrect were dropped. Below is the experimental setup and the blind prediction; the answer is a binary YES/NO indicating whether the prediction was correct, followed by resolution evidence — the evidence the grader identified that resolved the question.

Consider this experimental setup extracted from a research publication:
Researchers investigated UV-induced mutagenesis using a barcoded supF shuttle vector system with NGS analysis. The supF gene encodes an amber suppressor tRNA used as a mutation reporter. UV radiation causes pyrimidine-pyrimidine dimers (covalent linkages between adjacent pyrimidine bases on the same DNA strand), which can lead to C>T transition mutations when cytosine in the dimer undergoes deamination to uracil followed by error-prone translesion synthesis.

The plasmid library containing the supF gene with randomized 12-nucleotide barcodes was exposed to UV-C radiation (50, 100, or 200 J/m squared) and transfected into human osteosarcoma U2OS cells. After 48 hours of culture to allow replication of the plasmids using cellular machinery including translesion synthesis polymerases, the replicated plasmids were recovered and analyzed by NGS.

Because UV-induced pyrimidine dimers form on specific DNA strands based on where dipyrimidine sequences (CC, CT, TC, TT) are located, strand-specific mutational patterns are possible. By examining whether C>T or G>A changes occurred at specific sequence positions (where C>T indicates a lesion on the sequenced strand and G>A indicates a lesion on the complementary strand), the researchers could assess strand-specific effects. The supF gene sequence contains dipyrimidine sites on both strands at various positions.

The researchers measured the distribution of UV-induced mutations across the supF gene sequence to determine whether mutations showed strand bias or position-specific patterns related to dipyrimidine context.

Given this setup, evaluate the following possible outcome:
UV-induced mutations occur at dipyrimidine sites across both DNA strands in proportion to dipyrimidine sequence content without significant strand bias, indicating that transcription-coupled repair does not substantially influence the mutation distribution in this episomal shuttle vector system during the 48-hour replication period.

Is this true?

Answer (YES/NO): NO